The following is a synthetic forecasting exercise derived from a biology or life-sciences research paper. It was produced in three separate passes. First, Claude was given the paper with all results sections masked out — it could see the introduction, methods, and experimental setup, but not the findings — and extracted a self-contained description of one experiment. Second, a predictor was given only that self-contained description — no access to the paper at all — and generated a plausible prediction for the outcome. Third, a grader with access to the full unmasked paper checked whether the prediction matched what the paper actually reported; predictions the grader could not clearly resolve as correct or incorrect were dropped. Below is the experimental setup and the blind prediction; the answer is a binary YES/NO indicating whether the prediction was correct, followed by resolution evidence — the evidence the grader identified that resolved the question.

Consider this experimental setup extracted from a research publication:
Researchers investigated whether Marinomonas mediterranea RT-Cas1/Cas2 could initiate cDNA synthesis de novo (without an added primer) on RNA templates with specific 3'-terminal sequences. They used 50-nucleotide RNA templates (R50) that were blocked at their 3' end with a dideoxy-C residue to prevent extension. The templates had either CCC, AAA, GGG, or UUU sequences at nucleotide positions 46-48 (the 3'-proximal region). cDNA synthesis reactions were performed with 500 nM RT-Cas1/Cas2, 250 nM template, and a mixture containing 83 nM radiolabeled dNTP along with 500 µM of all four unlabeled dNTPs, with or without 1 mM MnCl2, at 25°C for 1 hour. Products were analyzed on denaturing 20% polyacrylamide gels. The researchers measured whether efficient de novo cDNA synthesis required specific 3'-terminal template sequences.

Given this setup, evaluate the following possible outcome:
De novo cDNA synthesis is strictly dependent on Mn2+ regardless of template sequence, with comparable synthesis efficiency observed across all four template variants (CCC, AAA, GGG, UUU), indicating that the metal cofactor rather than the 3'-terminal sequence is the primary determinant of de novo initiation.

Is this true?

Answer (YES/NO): NO